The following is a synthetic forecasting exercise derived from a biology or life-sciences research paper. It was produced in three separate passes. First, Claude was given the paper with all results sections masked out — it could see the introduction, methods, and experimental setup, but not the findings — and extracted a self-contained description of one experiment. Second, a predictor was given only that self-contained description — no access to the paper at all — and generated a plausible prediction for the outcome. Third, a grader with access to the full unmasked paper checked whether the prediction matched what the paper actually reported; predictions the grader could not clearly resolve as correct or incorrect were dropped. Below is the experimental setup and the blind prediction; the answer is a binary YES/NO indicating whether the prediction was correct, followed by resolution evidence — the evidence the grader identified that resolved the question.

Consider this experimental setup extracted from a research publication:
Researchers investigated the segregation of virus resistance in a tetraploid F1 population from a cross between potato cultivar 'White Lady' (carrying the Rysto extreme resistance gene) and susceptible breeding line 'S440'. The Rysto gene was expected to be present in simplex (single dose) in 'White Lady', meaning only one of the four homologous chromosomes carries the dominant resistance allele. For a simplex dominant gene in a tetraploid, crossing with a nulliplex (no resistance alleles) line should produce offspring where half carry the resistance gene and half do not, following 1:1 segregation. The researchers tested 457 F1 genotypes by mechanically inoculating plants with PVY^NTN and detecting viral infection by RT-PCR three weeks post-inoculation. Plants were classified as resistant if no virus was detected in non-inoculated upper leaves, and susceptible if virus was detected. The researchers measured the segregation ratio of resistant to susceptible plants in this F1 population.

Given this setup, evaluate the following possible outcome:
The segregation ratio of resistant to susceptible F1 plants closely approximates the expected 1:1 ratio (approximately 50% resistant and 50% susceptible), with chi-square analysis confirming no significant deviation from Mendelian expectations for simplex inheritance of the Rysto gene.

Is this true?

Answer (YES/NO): YES